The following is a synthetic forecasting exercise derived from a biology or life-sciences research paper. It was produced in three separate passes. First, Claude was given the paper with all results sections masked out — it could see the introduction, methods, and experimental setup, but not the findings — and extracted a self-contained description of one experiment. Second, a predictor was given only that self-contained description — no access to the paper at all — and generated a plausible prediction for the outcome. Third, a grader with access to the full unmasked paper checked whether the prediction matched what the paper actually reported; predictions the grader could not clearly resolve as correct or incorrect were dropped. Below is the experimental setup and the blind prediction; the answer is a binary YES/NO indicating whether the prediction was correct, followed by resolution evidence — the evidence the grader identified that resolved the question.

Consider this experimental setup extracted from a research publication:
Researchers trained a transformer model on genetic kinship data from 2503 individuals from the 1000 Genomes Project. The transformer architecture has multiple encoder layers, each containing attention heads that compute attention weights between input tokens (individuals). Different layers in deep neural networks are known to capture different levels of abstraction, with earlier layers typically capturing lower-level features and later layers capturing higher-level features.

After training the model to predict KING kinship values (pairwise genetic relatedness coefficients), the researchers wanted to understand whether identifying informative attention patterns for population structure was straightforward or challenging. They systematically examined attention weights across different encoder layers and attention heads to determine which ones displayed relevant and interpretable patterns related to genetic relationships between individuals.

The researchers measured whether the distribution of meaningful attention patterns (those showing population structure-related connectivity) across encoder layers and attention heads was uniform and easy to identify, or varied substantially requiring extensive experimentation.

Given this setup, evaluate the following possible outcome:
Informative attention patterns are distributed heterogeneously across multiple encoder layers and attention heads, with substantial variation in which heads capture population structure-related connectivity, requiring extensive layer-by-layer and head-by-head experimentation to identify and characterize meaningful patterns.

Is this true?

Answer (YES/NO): YES